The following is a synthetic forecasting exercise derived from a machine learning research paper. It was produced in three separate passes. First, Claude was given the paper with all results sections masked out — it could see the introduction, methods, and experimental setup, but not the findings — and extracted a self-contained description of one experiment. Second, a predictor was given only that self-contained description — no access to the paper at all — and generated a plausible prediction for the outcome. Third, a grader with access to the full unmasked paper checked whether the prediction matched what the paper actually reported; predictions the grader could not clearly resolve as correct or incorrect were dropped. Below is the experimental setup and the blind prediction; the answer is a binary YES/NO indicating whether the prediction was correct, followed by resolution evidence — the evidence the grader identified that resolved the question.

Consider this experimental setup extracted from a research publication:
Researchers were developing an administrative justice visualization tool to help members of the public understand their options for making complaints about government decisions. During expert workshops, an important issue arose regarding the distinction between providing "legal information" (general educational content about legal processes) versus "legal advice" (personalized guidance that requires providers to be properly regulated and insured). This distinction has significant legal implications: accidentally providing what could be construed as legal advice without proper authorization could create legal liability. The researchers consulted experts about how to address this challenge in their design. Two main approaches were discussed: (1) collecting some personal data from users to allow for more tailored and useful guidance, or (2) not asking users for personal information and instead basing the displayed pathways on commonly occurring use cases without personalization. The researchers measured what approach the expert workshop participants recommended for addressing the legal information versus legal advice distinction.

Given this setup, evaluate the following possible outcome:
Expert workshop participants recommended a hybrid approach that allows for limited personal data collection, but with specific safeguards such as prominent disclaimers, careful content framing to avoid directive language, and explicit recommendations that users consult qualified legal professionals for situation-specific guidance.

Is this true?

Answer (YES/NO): NO